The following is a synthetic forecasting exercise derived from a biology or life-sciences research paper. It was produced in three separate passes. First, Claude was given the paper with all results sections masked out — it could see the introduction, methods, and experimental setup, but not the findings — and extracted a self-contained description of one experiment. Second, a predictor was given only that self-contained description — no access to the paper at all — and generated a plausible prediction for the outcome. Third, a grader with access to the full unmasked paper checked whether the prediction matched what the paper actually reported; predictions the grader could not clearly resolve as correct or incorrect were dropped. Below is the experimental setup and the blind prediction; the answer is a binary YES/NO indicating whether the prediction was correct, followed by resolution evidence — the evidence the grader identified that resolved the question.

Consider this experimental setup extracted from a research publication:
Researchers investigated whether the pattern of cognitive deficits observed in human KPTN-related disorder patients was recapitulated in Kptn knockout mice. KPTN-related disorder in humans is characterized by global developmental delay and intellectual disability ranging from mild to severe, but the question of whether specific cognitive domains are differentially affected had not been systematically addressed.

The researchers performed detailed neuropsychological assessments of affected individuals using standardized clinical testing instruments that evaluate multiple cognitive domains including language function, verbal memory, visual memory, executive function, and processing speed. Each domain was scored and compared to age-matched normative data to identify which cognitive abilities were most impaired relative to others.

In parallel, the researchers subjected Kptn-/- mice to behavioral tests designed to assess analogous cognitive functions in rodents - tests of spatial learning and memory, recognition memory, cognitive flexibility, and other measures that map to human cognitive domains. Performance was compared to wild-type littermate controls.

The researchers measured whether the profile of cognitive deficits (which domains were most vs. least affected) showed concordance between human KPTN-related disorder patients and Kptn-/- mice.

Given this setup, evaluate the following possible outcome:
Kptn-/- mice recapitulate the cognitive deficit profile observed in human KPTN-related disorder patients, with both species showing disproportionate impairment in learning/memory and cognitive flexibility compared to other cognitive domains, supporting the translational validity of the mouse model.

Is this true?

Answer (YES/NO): NO